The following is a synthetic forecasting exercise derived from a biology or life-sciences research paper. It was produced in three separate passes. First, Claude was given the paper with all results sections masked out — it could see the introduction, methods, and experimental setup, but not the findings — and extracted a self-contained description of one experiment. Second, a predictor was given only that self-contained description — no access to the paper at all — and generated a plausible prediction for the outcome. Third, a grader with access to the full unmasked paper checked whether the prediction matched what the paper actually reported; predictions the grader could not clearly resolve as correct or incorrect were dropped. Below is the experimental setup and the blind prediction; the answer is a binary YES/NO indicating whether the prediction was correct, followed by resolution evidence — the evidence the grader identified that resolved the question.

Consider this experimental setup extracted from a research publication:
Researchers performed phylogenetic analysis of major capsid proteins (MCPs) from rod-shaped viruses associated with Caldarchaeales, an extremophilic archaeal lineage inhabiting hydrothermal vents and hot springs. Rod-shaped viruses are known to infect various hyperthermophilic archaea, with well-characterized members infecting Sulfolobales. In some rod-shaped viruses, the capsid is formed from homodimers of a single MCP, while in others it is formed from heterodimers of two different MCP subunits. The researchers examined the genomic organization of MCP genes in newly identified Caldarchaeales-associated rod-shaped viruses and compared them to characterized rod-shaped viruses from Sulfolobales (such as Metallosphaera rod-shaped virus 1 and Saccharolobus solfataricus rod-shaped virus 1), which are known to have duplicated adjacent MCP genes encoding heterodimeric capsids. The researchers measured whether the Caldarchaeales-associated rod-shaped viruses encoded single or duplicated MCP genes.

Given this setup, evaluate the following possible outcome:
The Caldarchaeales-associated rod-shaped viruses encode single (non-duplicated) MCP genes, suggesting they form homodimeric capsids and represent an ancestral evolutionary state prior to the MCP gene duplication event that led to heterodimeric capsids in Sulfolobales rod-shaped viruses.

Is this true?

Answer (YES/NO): NO